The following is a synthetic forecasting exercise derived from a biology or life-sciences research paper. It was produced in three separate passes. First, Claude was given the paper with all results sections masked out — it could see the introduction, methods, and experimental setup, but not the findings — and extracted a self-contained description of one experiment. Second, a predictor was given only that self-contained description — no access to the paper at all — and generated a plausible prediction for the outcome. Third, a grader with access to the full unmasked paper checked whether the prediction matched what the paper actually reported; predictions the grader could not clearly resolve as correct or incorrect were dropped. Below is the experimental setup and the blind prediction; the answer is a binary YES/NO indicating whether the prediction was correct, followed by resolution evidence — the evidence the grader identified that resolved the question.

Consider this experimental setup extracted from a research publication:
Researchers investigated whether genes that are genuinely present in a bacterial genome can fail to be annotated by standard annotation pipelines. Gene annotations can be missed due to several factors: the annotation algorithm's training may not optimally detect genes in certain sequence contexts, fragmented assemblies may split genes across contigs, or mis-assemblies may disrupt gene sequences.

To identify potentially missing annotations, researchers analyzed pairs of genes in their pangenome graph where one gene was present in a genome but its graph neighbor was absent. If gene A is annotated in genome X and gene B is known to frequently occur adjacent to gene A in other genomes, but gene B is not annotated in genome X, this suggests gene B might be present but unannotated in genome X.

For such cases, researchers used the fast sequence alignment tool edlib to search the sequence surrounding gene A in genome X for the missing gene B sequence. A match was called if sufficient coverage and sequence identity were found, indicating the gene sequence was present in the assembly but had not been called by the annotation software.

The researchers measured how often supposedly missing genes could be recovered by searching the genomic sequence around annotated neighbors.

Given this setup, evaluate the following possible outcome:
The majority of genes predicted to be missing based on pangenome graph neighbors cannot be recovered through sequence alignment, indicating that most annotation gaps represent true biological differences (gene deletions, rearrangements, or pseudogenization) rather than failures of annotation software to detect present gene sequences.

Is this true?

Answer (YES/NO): NO